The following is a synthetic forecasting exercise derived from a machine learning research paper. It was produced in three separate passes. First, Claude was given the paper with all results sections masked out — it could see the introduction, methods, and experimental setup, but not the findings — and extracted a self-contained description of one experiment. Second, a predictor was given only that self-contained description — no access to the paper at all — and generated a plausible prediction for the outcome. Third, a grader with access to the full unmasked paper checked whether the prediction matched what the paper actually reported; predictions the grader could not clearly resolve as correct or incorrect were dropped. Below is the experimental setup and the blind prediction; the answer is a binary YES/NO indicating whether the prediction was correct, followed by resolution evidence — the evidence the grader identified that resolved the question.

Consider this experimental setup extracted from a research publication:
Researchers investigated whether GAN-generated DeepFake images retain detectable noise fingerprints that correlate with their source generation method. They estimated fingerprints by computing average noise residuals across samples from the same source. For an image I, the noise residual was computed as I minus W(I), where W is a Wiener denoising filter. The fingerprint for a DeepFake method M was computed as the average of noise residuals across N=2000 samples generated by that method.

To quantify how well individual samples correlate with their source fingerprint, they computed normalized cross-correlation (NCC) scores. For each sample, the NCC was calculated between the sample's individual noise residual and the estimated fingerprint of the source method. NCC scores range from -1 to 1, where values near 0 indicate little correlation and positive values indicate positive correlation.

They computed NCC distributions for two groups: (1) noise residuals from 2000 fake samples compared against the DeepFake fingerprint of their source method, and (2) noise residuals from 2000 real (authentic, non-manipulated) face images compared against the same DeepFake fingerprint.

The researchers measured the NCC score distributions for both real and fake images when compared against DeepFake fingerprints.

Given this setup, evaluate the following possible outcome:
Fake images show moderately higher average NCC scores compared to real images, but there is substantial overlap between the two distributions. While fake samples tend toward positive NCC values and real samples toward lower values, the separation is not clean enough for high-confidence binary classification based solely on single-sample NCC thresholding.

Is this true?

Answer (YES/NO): NO